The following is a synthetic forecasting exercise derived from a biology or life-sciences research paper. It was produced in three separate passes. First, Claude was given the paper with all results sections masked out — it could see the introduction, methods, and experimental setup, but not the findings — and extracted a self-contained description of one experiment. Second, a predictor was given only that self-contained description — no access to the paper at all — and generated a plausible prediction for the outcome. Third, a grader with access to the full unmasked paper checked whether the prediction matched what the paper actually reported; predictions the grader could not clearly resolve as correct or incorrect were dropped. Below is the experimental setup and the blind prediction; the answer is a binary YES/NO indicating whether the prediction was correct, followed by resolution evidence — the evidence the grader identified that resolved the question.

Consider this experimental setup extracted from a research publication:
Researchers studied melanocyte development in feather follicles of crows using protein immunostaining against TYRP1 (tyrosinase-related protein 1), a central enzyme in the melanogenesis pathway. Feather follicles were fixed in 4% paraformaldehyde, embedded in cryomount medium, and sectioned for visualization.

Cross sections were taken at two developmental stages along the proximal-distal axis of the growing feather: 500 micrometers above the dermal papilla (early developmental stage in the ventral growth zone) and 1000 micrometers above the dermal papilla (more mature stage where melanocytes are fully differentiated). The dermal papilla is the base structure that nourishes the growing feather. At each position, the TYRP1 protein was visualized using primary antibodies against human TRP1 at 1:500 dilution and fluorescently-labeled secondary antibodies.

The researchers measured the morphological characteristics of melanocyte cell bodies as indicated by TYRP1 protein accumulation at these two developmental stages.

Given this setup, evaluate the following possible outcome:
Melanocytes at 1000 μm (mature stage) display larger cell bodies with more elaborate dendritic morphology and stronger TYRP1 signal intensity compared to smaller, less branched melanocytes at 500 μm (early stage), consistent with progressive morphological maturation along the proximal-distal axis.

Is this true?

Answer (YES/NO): NO